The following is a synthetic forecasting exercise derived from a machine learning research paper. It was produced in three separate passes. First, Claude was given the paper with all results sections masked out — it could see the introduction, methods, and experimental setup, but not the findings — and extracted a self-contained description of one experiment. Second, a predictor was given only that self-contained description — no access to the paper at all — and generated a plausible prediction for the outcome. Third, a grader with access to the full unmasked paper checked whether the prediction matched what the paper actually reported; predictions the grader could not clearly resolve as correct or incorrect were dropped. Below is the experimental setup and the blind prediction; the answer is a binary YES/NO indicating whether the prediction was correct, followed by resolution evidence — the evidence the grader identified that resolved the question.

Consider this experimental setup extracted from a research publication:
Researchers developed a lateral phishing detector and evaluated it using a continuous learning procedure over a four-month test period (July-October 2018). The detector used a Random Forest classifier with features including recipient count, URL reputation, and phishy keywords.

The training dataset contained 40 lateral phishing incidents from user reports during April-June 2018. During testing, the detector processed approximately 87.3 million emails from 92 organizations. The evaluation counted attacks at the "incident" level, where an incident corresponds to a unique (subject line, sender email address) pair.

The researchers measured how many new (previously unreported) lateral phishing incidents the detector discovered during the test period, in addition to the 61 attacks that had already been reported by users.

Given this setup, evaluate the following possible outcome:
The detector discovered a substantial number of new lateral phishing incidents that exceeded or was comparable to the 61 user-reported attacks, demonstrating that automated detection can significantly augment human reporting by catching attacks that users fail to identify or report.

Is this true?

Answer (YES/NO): YES